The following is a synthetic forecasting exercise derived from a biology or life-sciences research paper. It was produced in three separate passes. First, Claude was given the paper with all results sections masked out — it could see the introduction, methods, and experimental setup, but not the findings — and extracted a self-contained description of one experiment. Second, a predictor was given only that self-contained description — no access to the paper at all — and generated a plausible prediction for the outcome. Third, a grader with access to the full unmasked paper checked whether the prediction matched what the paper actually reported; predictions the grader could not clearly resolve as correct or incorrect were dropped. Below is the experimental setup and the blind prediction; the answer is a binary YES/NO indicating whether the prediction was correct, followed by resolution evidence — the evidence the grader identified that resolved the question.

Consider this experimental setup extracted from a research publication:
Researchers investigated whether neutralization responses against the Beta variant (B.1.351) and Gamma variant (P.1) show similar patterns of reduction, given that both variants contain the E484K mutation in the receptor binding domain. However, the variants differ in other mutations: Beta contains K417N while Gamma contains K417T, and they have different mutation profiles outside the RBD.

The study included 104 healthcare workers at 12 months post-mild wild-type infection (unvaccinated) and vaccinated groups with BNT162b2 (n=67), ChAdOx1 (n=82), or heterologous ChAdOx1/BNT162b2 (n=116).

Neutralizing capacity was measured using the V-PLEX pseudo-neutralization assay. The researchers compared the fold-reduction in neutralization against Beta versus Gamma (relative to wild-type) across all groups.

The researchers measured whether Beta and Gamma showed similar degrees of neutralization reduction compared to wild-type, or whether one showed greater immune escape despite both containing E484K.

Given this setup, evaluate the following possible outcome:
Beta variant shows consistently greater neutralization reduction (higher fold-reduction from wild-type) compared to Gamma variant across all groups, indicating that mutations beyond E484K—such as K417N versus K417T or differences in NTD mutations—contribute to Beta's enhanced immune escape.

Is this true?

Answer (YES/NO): NO